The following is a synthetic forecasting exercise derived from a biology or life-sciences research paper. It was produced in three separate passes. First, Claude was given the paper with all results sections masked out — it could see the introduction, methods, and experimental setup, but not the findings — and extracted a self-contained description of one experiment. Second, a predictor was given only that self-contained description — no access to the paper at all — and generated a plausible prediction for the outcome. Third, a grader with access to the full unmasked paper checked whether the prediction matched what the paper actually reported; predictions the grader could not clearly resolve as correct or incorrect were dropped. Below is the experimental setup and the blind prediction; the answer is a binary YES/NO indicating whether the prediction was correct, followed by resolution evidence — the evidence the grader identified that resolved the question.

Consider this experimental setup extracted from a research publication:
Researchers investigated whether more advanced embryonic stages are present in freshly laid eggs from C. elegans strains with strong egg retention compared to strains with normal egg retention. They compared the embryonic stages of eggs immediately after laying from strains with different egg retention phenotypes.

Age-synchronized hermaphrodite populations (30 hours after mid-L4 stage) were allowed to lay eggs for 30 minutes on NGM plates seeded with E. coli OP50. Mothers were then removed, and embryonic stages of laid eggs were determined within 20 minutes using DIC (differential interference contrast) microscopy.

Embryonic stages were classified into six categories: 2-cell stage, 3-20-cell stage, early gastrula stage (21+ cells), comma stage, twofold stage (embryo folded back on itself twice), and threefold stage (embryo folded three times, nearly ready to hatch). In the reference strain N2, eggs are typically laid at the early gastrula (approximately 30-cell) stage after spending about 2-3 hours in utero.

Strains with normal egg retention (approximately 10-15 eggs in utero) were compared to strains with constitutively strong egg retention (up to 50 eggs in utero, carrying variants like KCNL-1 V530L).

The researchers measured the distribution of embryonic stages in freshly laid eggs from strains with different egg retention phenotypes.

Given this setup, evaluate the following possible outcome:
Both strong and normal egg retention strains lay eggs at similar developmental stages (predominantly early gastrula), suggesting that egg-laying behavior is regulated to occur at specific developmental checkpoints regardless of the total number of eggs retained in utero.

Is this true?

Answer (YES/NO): NO